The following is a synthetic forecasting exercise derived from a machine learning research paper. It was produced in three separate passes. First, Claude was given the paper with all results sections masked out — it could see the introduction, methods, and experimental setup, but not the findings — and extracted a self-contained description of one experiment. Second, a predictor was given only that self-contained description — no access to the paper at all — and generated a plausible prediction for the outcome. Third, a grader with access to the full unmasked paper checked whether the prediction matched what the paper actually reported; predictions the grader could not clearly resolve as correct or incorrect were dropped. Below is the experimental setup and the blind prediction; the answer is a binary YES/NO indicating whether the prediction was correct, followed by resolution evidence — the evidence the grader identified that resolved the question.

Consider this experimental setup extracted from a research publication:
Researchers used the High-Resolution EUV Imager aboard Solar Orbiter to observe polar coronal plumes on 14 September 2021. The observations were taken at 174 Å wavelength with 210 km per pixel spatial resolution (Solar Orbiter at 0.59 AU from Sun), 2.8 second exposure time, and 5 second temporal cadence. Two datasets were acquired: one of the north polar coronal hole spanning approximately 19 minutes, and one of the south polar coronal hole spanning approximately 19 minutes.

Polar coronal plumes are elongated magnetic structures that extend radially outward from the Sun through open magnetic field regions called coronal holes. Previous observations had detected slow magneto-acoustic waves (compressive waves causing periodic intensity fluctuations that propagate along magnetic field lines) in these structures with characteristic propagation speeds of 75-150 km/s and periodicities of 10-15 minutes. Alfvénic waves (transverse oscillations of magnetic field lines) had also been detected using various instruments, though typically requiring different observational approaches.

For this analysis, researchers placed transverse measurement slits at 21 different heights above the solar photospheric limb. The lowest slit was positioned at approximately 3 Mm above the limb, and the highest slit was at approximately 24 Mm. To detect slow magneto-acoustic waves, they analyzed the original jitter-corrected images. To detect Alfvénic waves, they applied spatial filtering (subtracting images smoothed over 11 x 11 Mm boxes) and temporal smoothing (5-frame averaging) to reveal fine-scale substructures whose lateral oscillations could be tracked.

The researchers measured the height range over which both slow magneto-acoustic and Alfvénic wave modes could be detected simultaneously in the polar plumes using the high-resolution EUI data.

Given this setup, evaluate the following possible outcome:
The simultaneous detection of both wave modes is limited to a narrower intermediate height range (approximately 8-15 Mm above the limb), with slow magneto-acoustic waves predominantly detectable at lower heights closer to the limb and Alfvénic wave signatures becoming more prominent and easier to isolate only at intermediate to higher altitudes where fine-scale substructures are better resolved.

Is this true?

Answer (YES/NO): NO